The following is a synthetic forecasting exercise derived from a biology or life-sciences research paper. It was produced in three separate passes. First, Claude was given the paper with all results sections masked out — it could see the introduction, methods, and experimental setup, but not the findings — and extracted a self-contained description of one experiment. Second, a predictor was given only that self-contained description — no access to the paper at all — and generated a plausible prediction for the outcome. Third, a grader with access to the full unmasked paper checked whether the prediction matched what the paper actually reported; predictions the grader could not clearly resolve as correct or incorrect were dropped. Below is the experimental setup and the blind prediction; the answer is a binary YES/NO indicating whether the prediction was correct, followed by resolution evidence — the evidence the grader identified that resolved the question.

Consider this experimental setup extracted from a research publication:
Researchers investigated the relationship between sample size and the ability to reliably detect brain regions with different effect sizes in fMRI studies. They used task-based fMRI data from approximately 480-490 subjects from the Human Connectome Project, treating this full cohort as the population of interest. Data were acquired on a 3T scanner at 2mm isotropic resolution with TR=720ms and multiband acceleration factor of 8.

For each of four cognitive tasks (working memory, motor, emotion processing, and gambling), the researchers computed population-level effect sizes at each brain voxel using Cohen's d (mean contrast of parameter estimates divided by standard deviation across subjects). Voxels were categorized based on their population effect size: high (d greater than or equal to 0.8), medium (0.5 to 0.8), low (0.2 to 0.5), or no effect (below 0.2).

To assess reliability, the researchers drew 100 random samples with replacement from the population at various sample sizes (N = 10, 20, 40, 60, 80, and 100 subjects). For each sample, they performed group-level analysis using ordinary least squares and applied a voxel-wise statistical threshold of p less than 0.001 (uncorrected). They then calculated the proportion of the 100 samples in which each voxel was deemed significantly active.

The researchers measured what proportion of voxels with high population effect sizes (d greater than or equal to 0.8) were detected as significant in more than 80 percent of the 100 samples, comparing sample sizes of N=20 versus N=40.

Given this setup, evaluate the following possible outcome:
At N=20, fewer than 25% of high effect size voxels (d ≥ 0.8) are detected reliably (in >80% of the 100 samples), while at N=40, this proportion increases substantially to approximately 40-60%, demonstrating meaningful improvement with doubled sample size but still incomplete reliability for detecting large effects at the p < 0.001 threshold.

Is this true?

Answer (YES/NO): NO